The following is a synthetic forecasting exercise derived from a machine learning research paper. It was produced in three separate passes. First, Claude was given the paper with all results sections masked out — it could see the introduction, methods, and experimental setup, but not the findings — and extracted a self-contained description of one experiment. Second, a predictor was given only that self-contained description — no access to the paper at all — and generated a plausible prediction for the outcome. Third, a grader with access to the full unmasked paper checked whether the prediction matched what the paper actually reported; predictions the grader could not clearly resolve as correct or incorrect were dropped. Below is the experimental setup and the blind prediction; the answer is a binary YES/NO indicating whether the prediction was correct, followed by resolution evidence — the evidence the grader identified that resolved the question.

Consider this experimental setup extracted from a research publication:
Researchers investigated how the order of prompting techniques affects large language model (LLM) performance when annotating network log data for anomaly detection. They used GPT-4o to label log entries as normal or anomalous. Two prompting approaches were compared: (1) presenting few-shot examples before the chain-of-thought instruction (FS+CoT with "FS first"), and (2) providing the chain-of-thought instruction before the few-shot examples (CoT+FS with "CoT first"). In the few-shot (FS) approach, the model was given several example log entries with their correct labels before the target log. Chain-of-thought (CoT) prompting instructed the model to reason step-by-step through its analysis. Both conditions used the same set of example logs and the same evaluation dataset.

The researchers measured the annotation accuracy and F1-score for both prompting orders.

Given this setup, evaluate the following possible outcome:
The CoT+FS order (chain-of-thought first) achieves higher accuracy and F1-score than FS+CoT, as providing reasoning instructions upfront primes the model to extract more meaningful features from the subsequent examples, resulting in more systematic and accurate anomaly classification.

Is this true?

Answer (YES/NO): YES